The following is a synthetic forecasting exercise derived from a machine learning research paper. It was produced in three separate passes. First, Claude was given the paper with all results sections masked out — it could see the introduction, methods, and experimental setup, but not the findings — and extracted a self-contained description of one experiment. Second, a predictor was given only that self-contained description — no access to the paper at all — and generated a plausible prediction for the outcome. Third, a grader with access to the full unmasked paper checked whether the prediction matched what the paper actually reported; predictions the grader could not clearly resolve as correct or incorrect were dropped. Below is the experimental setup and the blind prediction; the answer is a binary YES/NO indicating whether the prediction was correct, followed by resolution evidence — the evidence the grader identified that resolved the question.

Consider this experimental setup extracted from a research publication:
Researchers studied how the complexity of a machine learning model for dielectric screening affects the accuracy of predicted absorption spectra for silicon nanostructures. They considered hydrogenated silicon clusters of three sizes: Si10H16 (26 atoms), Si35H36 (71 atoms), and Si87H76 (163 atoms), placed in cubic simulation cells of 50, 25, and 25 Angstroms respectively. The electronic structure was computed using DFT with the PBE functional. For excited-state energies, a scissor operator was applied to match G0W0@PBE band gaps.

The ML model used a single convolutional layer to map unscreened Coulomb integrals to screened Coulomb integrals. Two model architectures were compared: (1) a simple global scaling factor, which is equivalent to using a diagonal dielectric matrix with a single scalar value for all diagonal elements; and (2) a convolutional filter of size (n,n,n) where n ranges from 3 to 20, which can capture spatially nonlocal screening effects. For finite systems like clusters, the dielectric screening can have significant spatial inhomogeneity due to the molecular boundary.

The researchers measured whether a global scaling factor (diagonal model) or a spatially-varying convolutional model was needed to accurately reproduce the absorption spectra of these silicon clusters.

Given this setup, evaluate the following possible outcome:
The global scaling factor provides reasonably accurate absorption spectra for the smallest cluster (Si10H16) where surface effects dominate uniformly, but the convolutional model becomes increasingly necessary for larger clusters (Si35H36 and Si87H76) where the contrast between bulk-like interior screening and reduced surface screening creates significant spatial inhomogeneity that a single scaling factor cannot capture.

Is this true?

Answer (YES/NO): NO